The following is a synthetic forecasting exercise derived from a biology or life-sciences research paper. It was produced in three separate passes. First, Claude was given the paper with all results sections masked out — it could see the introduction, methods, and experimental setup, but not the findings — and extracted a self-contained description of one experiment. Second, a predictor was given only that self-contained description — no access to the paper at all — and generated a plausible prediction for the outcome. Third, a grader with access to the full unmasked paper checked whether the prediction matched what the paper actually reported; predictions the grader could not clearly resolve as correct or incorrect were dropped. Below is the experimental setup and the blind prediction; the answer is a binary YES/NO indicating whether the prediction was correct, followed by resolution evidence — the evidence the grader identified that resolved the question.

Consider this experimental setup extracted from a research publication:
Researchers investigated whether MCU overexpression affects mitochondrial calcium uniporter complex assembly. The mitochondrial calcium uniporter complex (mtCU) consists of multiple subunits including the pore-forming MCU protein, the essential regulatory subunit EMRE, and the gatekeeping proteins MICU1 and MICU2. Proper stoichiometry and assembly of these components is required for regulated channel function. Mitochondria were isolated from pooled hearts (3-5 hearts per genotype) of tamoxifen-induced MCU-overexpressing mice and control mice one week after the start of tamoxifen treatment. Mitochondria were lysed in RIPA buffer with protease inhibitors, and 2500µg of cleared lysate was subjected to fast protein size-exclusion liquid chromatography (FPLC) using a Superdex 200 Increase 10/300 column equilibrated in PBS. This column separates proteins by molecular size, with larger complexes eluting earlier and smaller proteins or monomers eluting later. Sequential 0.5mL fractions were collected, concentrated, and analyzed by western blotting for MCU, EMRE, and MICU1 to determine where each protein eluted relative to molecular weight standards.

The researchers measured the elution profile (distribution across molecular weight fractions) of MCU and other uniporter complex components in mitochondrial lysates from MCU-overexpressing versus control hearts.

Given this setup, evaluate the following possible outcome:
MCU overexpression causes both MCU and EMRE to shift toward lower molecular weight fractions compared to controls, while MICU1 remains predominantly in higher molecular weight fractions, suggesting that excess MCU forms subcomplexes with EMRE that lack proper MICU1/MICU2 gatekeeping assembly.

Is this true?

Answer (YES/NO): NO